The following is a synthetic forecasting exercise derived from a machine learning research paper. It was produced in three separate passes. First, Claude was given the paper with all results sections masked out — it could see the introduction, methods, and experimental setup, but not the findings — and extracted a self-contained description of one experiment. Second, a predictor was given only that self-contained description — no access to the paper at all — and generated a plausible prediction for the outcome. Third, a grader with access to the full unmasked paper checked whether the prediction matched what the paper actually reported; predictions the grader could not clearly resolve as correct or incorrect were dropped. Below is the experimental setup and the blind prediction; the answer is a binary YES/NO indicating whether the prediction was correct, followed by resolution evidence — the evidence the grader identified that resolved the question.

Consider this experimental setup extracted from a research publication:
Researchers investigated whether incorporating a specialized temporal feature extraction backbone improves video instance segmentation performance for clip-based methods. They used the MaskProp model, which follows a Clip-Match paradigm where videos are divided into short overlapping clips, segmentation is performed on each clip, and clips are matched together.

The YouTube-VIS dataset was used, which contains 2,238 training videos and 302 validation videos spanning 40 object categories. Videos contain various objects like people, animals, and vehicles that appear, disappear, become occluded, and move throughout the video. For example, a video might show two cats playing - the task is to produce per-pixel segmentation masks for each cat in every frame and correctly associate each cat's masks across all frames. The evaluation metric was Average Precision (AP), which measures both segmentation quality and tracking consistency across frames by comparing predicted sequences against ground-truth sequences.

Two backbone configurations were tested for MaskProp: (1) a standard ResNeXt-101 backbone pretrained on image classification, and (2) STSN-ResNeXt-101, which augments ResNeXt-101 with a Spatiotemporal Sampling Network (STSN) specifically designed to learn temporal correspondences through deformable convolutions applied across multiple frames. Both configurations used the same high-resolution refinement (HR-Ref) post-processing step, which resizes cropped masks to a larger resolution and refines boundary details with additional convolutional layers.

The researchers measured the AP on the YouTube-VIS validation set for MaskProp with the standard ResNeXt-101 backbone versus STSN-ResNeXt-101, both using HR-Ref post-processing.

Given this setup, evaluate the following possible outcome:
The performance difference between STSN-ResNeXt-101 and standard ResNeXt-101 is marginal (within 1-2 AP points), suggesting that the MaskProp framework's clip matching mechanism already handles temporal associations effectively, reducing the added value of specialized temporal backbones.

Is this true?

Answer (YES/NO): NO